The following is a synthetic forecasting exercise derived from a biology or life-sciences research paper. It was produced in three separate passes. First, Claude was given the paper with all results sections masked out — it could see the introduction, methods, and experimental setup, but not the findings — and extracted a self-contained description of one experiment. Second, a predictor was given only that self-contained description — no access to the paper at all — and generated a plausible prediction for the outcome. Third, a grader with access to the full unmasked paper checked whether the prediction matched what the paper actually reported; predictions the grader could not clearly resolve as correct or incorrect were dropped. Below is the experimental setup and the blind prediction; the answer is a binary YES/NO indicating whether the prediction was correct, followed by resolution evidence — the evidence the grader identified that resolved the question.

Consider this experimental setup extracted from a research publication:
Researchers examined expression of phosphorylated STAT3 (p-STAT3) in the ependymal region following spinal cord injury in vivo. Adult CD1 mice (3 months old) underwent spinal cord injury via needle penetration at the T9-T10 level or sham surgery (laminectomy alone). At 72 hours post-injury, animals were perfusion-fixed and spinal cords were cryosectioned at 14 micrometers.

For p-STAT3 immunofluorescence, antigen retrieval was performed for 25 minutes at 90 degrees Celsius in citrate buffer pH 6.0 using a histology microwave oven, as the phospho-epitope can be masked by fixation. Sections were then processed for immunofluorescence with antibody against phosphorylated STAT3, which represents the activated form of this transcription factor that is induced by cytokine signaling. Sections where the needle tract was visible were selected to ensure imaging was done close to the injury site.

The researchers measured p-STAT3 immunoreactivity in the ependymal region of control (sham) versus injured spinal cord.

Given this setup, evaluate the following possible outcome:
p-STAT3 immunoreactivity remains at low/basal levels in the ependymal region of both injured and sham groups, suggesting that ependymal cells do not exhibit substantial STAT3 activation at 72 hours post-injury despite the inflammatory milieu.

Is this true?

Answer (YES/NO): NO